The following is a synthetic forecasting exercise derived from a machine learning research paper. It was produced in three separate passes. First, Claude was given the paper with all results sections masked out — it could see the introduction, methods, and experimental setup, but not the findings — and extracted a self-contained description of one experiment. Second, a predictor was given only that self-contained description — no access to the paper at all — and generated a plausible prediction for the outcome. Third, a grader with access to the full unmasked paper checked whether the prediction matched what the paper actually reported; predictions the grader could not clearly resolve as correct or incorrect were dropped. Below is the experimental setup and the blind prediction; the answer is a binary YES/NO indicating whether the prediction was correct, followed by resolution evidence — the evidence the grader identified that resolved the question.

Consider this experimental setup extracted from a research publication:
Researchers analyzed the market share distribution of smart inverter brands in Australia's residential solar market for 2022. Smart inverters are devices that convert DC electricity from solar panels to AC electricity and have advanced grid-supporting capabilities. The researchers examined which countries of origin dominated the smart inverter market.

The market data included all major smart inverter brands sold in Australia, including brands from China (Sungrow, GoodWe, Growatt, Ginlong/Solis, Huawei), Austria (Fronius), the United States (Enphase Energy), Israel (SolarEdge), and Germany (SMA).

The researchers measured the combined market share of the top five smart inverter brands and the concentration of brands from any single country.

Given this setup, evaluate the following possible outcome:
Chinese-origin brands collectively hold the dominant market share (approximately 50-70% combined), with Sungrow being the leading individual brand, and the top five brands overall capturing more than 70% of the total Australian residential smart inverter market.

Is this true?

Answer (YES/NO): YES